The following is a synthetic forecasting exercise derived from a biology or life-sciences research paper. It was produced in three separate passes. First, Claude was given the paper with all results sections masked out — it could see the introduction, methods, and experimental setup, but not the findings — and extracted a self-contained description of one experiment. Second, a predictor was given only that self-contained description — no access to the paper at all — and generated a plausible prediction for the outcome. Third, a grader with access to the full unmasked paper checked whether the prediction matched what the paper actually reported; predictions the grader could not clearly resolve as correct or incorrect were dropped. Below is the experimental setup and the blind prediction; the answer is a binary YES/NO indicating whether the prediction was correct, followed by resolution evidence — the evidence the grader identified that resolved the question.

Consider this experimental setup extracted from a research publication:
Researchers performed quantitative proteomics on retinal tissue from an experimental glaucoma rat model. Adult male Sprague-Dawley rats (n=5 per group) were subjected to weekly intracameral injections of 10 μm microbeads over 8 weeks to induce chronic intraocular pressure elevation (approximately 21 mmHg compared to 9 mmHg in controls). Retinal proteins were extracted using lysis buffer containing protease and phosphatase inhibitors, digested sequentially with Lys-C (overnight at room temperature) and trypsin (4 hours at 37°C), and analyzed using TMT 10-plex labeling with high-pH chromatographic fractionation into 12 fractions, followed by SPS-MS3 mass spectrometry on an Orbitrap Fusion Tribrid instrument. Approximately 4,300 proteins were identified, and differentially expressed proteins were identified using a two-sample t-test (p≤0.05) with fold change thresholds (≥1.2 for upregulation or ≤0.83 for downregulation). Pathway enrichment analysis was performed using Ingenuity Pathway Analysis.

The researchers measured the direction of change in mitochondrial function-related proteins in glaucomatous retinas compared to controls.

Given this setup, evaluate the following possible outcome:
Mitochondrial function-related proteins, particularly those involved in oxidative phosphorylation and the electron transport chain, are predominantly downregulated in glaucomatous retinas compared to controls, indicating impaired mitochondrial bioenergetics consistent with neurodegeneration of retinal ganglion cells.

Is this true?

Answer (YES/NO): YES